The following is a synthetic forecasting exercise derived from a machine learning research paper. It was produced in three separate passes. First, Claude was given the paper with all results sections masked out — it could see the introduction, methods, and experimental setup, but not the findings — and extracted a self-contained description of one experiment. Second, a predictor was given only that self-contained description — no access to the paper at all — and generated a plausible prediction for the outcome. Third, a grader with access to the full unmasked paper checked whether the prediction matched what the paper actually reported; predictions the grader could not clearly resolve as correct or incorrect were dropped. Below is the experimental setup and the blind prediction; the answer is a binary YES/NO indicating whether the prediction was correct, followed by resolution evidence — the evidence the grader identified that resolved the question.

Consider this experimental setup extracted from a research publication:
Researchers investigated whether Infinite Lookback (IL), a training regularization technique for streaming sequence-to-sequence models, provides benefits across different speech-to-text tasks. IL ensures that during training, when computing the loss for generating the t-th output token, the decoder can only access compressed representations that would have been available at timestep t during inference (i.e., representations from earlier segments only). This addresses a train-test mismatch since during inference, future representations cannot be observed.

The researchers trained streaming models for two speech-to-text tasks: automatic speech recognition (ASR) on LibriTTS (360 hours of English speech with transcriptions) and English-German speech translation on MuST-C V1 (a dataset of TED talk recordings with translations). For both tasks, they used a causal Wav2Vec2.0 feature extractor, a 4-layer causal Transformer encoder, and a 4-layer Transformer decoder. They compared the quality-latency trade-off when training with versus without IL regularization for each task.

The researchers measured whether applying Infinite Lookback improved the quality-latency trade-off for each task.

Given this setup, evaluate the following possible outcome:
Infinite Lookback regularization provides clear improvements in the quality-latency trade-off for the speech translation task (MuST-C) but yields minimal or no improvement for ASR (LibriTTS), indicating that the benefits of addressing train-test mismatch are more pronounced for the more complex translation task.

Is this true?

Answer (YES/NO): NO